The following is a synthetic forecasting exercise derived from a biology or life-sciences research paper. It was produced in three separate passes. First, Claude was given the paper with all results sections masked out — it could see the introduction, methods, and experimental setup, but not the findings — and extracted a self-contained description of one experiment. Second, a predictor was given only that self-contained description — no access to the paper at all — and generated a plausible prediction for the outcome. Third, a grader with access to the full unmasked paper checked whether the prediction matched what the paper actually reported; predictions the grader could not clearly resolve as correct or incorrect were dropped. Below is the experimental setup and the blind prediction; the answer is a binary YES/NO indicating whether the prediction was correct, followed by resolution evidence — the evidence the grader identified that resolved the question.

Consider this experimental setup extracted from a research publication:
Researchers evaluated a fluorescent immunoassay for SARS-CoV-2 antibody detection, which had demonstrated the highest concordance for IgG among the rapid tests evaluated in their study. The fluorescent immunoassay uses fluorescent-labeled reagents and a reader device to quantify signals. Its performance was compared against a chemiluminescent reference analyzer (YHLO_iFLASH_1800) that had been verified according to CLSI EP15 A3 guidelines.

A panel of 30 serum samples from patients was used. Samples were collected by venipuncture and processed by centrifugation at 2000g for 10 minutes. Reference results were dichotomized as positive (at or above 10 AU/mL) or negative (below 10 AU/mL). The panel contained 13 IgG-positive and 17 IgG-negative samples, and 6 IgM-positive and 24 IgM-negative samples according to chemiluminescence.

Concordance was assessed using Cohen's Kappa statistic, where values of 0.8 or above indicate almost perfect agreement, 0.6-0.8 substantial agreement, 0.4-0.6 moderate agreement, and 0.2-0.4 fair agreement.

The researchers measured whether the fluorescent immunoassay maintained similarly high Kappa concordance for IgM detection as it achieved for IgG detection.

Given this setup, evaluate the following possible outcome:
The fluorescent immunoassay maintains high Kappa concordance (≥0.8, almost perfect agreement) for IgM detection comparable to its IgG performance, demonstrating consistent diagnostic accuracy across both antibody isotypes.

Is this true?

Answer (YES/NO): NO